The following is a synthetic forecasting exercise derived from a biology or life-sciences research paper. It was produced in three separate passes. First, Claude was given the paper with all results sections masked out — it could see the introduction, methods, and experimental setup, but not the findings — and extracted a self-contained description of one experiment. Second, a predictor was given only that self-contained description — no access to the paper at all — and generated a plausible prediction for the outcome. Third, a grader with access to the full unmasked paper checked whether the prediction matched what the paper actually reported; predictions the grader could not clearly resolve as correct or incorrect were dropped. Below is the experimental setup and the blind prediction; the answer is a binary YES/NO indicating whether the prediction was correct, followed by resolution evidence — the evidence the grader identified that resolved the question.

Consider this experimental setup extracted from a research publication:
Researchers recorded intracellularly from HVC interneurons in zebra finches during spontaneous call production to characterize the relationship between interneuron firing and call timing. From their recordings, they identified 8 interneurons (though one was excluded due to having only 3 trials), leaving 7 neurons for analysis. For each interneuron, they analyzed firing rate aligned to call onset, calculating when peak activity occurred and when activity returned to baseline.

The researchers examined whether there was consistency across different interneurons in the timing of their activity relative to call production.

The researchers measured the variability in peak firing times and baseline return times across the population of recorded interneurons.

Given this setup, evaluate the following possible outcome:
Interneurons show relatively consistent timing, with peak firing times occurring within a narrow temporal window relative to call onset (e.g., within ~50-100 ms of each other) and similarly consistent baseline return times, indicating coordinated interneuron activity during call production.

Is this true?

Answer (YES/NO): YES